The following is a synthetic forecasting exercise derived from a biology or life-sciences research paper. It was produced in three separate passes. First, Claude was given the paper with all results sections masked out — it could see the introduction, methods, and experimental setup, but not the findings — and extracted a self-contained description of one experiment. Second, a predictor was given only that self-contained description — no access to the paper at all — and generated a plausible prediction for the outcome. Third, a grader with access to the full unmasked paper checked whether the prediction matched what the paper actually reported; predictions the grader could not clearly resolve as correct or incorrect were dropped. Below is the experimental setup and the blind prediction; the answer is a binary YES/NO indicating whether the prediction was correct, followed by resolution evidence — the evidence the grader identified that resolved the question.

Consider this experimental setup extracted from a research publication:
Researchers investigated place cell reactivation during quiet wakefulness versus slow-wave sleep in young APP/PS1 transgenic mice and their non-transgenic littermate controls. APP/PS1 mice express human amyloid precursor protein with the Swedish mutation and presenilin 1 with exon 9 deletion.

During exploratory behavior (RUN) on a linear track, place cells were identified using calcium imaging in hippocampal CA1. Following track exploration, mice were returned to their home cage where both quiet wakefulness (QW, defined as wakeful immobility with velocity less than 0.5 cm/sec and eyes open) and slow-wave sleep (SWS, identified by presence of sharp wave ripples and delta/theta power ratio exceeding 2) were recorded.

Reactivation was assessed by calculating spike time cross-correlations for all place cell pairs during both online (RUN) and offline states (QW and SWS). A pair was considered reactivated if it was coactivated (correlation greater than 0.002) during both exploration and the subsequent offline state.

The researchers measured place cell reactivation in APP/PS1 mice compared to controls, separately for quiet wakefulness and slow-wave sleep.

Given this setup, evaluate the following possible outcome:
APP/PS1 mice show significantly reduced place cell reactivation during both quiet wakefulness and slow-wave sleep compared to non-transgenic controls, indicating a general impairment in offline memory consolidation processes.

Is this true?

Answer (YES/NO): NO